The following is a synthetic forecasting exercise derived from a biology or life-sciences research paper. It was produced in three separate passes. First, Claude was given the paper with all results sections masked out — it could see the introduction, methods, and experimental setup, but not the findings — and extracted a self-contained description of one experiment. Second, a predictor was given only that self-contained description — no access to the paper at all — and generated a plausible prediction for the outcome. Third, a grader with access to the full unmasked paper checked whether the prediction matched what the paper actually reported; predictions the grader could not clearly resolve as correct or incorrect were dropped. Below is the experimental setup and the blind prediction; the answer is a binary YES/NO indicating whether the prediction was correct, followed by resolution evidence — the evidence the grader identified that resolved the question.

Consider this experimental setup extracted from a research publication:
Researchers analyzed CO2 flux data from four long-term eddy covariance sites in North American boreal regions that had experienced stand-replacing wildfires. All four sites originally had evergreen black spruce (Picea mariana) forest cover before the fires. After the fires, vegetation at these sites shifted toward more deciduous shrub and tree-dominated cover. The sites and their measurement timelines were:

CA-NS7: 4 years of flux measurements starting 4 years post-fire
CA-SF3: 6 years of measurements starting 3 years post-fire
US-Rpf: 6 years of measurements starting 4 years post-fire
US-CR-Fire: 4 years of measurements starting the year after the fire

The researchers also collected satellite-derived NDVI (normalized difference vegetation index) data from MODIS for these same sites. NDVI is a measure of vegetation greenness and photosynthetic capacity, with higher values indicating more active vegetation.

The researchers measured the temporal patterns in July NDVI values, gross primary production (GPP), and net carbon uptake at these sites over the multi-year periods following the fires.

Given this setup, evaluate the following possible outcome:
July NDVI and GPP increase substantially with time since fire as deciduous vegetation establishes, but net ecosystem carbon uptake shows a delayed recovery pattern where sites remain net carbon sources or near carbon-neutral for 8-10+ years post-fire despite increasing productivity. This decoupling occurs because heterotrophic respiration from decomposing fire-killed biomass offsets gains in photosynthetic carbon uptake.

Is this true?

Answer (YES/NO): NO